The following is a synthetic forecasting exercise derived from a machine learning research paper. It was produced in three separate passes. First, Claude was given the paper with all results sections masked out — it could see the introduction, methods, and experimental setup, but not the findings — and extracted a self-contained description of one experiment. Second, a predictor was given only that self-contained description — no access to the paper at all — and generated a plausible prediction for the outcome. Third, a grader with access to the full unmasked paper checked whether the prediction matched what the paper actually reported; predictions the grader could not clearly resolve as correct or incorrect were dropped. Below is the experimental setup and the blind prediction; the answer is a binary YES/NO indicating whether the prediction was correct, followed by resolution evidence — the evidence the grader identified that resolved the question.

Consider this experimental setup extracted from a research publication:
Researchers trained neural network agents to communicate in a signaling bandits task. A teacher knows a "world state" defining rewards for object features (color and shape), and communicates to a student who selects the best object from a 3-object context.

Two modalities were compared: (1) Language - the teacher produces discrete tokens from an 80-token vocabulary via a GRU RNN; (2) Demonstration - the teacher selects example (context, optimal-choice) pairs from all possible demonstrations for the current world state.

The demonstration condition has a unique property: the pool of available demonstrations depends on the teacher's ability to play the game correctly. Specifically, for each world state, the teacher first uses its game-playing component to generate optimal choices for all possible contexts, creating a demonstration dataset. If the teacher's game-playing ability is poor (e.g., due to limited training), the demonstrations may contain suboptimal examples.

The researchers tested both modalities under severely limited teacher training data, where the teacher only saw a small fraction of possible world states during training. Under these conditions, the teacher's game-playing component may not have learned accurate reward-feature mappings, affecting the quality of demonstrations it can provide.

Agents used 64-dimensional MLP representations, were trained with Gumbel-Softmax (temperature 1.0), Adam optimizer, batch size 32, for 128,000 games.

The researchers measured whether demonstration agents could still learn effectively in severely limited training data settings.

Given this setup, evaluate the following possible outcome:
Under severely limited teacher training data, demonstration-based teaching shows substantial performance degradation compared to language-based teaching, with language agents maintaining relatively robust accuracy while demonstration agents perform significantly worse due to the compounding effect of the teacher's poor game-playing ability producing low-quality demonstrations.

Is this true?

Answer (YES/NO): YES